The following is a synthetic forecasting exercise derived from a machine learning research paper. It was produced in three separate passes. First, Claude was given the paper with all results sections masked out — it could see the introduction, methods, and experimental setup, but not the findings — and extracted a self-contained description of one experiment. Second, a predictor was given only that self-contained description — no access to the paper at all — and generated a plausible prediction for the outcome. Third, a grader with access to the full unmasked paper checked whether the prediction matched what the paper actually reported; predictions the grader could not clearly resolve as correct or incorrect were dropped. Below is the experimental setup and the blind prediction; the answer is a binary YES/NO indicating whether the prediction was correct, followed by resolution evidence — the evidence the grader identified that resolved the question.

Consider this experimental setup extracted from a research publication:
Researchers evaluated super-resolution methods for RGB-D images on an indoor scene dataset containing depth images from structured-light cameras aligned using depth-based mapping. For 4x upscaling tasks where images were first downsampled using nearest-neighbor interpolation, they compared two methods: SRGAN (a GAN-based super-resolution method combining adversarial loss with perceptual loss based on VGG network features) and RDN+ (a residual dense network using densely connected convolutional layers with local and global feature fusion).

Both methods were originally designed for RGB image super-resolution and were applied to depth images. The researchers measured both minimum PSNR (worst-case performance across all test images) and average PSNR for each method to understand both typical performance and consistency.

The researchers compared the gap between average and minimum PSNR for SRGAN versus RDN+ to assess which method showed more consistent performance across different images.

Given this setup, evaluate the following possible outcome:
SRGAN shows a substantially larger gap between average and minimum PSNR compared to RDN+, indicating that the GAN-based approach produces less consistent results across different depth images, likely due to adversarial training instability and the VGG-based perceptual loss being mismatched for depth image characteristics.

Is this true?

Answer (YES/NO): YES